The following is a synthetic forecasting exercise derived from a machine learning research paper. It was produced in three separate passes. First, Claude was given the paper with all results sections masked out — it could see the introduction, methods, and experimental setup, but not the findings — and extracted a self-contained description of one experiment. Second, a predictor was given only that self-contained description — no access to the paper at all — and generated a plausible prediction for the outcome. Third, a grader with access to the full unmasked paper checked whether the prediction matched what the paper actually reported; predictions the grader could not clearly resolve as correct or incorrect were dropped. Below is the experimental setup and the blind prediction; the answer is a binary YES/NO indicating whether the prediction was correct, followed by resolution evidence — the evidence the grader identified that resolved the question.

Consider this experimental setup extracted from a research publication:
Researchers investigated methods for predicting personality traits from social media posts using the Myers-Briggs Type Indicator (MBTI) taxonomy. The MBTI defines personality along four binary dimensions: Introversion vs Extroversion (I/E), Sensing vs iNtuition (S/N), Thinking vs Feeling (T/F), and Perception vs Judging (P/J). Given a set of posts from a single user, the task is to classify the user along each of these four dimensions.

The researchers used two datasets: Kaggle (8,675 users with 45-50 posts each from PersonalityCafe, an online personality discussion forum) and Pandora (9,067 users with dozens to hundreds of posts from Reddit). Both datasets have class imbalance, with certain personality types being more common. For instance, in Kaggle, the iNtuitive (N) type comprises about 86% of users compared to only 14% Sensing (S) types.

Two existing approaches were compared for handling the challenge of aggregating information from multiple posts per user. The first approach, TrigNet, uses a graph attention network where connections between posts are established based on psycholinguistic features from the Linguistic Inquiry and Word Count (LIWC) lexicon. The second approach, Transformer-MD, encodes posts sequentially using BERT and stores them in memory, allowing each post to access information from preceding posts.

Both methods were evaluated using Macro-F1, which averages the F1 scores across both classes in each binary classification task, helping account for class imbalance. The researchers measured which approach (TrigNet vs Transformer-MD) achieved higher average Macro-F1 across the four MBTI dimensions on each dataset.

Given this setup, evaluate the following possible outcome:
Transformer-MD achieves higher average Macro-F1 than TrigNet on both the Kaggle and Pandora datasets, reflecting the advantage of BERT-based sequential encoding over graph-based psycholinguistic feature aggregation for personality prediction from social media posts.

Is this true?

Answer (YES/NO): NO